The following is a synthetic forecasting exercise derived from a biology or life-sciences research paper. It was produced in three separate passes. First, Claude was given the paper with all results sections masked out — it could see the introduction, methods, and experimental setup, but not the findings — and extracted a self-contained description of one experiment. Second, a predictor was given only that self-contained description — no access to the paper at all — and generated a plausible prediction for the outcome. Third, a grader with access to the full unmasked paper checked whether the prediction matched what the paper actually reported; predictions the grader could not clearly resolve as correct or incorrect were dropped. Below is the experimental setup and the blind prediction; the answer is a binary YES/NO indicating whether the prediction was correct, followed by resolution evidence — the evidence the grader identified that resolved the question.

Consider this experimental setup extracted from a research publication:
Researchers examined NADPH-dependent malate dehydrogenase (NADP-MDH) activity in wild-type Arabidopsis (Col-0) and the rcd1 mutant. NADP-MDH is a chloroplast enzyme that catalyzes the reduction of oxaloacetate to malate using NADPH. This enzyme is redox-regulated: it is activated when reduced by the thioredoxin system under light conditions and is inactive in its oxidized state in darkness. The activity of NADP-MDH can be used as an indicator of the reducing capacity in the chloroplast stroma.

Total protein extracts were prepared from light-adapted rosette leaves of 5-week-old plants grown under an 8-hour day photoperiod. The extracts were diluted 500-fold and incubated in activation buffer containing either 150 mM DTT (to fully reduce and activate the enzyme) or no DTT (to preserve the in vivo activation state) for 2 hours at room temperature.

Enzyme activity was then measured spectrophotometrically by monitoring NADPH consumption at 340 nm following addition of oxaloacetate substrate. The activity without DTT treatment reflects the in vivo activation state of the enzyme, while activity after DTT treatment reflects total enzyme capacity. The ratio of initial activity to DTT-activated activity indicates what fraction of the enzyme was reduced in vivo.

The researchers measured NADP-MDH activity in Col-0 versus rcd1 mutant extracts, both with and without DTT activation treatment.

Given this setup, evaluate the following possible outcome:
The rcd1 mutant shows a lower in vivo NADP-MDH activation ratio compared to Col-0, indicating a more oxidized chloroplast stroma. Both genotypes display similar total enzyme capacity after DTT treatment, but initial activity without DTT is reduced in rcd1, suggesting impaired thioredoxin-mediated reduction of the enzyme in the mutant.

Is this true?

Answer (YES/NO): NO